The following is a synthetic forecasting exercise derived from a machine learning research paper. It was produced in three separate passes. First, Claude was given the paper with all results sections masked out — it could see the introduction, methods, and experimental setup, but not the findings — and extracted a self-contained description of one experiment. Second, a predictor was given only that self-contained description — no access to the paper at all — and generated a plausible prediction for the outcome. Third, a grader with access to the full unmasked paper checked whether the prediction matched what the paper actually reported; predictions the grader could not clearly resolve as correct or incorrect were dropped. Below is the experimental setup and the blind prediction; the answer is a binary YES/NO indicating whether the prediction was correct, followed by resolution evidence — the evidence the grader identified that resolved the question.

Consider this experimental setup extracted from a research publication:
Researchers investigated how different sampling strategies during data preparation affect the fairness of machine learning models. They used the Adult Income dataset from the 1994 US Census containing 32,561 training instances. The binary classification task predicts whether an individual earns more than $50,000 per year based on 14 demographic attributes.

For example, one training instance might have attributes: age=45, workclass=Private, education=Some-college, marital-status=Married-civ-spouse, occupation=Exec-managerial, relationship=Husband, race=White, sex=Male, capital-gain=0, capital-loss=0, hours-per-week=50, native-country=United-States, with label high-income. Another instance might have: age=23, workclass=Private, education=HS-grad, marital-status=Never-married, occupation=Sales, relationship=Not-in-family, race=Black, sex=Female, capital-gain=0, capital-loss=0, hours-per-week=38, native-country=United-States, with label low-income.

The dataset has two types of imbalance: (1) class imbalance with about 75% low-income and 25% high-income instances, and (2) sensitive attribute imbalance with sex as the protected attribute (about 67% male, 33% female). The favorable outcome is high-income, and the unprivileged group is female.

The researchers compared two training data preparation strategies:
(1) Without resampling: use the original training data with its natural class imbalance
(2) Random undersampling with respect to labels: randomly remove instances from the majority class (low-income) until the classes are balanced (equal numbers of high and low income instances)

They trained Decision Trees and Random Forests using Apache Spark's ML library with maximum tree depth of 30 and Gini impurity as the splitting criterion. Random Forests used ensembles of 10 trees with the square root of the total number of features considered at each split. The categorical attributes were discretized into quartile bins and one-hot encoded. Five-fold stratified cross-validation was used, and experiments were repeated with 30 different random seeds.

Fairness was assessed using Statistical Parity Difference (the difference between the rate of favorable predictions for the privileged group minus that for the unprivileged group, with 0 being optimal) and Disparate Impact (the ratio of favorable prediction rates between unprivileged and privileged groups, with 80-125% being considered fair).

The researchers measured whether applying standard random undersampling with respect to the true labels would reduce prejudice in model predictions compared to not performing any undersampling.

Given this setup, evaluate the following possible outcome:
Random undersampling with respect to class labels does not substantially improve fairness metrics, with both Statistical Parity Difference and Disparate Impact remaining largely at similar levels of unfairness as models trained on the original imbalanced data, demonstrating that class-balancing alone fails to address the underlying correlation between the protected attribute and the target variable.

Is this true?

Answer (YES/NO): NO